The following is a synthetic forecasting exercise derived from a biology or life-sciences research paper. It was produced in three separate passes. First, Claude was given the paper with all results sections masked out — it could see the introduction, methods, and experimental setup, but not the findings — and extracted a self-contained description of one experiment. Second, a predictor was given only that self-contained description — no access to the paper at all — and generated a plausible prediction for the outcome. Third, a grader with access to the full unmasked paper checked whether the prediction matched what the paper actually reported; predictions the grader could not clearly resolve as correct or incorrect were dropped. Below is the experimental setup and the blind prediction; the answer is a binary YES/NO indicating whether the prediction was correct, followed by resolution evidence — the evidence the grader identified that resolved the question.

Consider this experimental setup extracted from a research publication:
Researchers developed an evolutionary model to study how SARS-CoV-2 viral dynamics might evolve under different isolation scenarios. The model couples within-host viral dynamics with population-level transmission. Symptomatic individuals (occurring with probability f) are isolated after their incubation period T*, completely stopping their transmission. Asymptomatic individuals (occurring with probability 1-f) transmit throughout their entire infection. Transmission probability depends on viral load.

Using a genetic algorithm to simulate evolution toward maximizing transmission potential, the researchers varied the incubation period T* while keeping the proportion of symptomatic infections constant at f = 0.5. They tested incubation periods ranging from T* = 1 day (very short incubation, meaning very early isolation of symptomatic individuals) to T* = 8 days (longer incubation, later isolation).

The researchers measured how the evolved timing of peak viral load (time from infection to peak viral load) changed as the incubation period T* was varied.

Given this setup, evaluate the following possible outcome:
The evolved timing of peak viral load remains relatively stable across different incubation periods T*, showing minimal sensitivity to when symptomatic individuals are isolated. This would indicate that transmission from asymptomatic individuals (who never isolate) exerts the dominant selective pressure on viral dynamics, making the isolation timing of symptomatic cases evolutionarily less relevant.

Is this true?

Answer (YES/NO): NO